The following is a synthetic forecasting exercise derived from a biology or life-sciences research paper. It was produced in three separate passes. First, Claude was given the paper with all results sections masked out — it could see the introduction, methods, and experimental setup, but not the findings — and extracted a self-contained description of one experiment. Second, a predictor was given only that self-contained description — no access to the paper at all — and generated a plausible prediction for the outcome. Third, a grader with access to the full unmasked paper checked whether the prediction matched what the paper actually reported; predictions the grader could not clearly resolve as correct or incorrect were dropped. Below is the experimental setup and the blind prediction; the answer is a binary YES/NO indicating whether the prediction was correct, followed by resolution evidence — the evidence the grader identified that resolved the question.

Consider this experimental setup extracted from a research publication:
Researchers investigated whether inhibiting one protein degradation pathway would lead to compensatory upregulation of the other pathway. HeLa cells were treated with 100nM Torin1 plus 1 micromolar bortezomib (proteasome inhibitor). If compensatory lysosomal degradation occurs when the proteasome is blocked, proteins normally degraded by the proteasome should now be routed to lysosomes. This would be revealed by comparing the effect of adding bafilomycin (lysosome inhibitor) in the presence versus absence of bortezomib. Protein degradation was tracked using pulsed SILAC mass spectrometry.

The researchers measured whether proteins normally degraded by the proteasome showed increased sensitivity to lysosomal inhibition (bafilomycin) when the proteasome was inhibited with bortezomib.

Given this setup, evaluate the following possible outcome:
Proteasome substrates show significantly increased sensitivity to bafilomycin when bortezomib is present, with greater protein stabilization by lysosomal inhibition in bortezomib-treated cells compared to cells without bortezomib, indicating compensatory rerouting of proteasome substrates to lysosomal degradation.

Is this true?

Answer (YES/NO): YES